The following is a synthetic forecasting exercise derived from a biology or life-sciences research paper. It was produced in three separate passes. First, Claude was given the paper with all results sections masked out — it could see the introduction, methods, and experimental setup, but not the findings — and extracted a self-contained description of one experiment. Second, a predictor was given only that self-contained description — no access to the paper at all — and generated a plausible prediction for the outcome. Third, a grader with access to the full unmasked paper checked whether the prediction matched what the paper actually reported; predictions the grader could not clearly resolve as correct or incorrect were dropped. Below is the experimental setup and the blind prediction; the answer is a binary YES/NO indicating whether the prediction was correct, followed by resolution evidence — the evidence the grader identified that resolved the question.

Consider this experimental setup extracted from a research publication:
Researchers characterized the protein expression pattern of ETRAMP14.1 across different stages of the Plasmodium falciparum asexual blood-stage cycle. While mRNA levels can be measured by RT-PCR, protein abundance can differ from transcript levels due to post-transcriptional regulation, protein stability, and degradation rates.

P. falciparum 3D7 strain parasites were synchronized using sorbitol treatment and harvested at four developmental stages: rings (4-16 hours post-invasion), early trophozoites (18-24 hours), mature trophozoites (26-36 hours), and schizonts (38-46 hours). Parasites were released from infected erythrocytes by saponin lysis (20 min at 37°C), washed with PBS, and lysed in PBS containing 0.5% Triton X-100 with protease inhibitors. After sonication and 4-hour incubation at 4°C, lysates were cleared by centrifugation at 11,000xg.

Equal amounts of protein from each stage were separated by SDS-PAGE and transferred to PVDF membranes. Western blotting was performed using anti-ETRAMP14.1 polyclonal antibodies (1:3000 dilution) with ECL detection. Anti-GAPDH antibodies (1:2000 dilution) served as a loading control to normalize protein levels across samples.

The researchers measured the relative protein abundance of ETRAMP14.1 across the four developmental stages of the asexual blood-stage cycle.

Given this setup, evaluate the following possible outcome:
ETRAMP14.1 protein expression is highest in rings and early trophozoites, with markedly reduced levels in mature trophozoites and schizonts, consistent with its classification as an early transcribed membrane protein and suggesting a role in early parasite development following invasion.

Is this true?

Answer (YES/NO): NO